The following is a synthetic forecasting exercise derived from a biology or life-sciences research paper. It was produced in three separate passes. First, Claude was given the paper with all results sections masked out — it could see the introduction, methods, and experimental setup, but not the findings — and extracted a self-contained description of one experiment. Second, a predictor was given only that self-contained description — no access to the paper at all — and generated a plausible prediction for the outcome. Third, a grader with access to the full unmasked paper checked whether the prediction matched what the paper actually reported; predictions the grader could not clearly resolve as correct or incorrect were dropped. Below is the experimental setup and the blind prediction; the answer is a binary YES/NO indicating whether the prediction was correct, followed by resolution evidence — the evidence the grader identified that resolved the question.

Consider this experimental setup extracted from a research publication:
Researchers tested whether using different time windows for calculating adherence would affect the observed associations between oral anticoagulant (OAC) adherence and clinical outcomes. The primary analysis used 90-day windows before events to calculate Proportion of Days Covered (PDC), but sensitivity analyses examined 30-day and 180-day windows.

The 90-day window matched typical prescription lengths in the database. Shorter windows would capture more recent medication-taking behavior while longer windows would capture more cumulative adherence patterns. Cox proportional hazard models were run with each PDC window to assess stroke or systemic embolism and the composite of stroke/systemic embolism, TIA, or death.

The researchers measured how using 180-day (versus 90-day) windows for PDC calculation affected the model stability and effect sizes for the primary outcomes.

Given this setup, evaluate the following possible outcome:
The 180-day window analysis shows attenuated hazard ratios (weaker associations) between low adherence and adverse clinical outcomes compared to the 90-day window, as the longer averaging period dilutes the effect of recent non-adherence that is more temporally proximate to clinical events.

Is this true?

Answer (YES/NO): YES